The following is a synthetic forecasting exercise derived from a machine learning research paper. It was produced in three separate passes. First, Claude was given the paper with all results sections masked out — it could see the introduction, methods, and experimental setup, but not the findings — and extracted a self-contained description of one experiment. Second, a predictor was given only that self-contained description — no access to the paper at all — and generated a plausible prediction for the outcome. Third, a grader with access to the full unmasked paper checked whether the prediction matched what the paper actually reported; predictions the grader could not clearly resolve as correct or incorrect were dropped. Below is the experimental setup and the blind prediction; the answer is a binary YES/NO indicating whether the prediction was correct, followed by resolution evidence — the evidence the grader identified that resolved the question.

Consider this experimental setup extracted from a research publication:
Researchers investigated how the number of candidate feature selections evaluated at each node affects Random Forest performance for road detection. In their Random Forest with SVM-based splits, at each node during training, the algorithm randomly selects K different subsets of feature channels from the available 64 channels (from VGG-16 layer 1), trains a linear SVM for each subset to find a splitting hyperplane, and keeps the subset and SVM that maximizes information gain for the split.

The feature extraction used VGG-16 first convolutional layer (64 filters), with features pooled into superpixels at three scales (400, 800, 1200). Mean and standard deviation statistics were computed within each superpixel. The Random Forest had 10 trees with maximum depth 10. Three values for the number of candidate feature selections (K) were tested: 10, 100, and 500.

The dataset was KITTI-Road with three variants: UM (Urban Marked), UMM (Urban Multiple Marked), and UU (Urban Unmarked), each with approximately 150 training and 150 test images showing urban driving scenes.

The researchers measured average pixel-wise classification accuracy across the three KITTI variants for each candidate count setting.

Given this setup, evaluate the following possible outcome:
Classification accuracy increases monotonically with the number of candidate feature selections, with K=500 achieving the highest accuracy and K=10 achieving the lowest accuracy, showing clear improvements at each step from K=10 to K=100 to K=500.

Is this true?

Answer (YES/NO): NO